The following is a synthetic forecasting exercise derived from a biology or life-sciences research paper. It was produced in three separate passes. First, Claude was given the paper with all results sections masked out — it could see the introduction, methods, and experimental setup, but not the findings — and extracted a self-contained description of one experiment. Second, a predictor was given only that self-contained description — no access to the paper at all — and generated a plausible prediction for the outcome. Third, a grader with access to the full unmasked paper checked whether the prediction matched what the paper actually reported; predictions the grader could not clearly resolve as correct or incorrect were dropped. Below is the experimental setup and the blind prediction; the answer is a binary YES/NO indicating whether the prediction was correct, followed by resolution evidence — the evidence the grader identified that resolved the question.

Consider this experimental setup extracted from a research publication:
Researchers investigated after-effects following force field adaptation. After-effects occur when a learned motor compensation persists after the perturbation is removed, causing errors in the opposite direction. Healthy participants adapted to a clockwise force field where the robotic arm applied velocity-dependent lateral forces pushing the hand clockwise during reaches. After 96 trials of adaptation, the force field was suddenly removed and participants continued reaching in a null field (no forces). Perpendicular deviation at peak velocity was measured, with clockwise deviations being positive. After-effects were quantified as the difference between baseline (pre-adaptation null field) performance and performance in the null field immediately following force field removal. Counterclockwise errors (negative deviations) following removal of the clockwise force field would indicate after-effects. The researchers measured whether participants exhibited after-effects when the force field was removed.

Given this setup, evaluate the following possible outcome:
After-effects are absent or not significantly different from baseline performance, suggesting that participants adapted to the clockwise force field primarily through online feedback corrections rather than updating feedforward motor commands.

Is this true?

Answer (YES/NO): NO